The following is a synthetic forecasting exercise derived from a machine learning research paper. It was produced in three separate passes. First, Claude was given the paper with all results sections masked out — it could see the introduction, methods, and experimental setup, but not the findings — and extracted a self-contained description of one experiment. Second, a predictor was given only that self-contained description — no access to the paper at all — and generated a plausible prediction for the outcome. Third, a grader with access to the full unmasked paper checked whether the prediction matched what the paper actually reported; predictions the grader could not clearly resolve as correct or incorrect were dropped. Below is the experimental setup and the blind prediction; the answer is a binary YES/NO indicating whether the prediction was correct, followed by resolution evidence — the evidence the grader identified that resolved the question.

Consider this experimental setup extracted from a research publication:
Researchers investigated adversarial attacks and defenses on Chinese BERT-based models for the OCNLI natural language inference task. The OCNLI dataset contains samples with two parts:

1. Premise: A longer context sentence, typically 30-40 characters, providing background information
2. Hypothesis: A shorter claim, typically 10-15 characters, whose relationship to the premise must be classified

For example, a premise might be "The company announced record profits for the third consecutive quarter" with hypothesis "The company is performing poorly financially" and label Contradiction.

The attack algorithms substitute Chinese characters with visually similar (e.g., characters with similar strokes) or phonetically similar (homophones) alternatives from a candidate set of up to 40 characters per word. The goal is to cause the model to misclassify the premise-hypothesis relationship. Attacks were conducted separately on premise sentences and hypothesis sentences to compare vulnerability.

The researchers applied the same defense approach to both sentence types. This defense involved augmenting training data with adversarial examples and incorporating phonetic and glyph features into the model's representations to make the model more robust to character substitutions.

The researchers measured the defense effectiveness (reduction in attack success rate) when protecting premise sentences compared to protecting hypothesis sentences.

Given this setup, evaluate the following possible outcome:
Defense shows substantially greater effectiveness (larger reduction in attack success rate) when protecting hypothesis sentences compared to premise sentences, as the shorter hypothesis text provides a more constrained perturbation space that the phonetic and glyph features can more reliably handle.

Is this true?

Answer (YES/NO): NO